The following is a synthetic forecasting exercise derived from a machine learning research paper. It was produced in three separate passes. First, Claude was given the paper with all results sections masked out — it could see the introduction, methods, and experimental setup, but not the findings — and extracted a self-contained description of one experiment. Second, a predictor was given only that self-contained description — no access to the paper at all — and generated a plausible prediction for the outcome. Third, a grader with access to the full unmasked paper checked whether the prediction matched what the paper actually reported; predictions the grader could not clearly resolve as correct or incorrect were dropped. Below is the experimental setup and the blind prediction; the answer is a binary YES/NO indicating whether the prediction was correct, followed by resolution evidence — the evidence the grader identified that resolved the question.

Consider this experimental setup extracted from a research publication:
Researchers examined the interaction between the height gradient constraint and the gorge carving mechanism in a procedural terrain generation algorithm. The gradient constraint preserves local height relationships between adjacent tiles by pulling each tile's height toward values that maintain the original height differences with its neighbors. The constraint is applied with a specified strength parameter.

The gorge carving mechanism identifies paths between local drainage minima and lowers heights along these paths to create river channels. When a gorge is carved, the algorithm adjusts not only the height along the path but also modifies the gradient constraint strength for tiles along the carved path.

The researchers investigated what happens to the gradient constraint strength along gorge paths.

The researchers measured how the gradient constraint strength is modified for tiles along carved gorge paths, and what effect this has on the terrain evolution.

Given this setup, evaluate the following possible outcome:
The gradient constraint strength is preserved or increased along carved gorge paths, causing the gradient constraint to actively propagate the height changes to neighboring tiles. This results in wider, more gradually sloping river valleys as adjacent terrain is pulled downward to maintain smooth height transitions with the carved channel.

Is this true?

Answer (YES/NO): NO